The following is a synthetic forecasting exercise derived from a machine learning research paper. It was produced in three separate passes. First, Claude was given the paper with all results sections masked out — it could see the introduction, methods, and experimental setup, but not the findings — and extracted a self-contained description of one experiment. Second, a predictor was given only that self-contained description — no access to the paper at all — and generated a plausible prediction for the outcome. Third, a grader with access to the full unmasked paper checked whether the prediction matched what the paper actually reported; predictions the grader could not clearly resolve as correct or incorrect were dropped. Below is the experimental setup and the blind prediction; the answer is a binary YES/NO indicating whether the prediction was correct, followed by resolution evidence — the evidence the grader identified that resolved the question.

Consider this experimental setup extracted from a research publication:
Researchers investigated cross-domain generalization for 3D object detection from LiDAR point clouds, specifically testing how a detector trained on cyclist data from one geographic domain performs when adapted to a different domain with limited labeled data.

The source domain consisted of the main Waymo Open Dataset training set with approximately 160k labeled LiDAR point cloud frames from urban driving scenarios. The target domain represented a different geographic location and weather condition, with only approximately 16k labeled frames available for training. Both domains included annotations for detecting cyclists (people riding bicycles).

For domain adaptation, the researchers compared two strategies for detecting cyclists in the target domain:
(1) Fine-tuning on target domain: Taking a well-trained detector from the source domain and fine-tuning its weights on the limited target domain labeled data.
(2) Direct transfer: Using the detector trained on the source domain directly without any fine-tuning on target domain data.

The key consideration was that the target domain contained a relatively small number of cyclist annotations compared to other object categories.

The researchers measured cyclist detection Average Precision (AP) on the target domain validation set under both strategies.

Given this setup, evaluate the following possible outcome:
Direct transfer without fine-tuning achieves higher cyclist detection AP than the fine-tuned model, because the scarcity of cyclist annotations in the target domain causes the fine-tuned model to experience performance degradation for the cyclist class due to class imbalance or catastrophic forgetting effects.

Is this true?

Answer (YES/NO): YES